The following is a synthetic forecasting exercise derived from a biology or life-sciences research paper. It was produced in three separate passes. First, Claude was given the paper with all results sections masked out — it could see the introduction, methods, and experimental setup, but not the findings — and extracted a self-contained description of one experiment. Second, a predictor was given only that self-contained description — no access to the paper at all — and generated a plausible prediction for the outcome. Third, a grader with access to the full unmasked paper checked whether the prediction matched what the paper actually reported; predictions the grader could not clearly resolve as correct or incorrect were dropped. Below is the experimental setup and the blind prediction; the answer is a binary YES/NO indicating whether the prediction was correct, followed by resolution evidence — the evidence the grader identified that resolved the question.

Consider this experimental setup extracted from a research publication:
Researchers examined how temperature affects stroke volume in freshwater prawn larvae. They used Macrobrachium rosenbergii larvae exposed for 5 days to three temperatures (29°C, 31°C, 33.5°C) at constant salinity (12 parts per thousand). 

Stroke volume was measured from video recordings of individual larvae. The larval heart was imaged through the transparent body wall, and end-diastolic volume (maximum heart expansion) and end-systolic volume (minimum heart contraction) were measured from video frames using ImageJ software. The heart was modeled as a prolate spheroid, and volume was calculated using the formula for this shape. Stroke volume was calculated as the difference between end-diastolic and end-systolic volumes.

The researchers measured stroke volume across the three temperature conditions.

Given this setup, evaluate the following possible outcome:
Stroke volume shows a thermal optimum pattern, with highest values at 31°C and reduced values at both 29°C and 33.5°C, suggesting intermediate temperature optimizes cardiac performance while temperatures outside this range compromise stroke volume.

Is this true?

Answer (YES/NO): NO